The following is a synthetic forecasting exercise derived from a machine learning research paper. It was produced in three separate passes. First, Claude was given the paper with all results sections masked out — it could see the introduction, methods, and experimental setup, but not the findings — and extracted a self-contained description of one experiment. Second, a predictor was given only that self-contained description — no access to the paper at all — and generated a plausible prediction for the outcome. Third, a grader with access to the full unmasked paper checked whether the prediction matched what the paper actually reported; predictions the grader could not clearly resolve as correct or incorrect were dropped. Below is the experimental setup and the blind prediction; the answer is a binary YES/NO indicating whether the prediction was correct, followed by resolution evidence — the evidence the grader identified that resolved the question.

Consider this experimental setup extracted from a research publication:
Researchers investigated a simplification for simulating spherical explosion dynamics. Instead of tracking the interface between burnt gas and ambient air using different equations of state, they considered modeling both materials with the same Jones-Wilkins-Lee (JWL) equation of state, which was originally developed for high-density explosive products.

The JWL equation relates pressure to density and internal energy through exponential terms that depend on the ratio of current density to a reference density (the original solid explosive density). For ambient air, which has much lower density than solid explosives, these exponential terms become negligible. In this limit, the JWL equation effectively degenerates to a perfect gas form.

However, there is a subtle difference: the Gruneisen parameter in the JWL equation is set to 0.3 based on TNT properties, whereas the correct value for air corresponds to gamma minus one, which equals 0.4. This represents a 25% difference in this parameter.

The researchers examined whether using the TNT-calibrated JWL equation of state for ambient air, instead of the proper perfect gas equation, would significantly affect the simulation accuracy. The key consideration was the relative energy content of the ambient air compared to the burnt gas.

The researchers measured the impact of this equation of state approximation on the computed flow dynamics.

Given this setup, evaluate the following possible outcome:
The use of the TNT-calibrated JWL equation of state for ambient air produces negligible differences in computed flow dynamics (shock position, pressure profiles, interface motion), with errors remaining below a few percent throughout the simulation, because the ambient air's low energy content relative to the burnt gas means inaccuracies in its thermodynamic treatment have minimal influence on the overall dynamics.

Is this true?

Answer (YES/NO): YES